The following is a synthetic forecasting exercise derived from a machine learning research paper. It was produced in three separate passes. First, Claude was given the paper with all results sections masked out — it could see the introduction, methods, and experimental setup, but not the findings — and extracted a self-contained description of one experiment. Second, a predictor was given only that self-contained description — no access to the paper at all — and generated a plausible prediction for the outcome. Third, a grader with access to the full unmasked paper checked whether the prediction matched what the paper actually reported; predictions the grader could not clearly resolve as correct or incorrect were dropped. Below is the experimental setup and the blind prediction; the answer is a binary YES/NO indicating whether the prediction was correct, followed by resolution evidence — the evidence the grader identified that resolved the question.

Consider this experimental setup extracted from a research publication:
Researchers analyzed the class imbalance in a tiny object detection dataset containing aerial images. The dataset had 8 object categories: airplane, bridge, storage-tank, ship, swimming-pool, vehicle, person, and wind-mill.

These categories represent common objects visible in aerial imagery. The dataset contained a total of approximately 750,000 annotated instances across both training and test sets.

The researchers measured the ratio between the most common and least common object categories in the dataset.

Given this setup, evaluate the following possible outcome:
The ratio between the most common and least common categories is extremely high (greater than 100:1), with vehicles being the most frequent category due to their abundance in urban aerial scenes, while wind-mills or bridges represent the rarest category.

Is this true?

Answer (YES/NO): YES